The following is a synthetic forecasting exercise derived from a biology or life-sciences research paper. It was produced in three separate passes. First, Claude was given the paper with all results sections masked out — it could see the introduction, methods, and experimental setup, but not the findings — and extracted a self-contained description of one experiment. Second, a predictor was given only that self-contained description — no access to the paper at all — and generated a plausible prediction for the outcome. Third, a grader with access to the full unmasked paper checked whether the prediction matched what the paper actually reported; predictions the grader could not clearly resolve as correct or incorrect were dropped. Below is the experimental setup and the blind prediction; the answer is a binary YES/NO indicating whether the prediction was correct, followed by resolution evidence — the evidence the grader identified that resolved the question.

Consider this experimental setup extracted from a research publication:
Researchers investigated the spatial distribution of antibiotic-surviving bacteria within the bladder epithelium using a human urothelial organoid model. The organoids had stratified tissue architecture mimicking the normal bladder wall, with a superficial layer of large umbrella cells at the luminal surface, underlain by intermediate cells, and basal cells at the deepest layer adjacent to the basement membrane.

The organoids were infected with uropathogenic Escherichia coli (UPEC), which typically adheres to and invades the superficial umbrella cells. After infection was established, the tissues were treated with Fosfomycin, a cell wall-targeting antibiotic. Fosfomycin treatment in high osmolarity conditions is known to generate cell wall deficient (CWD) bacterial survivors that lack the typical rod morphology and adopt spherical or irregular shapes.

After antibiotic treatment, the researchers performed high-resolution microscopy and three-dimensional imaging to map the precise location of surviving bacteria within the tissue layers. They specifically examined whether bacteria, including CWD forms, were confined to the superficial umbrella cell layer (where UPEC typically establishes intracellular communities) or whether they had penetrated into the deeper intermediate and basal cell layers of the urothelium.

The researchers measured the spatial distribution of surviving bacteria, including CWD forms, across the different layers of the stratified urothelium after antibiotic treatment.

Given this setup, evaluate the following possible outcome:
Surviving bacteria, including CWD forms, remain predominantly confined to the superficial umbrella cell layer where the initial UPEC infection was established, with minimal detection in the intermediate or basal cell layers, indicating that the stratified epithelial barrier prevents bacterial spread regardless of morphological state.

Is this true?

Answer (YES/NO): NO